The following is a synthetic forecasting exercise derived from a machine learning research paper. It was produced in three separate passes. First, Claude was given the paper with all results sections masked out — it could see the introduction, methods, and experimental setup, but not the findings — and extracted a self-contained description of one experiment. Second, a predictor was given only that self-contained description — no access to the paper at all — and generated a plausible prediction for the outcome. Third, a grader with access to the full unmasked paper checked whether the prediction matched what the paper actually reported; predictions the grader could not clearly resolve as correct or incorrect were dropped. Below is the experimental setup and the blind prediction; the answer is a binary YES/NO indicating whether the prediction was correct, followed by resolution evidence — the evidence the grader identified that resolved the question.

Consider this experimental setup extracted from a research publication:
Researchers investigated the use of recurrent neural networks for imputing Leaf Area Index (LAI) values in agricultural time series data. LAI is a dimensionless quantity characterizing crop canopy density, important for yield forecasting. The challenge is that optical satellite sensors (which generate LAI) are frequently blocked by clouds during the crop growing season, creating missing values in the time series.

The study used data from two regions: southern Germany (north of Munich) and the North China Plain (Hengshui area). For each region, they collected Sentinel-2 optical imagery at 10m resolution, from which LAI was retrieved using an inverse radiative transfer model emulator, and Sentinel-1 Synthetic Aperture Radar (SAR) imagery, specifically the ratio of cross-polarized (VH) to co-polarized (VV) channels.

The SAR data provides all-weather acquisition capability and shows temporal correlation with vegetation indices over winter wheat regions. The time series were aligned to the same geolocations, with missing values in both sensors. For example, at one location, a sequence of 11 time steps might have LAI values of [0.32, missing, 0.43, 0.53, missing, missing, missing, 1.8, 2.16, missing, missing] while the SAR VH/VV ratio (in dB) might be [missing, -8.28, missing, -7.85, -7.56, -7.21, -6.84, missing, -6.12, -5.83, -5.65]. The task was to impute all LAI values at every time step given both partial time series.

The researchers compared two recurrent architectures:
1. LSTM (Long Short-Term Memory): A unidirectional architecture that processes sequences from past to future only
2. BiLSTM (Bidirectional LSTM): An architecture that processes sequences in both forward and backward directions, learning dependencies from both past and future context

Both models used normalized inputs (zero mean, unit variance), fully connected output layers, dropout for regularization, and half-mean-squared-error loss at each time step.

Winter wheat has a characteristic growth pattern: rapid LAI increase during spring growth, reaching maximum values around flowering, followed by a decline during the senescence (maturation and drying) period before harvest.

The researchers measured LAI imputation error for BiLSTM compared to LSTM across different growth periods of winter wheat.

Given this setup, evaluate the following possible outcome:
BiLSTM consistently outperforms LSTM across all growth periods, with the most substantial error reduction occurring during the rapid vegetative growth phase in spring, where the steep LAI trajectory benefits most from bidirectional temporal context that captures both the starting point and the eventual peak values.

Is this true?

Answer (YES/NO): NO